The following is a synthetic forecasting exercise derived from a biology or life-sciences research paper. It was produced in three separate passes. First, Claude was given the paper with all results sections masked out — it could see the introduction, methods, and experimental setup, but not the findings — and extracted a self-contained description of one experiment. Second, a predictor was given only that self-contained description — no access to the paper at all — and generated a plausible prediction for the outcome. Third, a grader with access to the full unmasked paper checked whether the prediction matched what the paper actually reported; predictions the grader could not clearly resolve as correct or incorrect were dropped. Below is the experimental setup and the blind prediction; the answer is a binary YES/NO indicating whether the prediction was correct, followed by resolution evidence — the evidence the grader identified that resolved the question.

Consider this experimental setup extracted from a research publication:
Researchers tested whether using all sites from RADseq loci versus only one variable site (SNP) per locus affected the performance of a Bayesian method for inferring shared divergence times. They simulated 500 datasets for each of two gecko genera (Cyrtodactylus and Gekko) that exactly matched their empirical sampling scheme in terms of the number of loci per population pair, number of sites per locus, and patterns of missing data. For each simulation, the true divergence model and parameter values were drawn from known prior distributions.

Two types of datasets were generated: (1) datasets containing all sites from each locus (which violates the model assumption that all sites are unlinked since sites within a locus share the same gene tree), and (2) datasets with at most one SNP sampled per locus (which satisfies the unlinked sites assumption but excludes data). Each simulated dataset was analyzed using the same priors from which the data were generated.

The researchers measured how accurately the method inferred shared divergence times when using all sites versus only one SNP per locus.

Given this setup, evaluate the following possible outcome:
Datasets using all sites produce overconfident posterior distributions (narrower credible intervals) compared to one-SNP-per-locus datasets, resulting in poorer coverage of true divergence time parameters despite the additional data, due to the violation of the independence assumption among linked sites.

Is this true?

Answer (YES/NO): NO